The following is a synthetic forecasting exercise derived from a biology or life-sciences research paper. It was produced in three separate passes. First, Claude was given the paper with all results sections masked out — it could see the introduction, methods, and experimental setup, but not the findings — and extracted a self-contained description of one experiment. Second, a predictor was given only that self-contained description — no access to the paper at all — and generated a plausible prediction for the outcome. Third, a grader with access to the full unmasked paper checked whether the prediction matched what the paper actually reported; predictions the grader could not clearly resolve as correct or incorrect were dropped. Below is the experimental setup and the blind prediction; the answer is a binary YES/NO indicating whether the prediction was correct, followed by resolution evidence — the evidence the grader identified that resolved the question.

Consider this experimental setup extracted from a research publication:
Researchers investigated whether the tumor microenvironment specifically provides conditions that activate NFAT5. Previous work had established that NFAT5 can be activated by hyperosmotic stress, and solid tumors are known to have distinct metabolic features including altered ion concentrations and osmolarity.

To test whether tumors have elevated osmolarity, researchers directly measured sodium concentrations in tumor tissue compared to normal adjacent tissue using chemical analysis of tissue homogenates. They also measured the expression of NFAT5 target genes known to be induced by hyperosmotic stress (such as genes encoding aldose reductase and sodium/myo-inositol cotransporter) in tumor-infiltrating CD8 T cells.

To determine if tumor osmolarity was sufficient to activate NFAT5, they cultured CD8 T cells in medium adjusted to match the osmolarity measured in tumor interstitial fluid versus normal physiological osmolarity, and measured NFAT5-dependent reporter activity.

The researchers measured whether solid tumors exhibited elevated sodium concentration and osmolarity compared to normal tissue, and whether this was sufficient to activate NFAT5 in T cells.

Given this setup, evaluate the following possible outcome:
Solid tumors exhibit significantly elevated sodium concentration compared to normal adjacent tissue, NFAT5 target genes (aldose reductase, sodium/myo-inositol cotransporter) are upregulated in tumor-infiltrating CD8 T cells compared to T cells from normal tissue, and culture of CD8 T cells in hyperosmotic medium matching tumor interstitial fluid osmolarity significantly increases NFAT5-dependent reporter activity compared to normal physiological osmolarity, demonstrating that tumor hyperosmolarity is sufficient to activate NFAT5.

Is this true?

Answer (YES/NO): NO